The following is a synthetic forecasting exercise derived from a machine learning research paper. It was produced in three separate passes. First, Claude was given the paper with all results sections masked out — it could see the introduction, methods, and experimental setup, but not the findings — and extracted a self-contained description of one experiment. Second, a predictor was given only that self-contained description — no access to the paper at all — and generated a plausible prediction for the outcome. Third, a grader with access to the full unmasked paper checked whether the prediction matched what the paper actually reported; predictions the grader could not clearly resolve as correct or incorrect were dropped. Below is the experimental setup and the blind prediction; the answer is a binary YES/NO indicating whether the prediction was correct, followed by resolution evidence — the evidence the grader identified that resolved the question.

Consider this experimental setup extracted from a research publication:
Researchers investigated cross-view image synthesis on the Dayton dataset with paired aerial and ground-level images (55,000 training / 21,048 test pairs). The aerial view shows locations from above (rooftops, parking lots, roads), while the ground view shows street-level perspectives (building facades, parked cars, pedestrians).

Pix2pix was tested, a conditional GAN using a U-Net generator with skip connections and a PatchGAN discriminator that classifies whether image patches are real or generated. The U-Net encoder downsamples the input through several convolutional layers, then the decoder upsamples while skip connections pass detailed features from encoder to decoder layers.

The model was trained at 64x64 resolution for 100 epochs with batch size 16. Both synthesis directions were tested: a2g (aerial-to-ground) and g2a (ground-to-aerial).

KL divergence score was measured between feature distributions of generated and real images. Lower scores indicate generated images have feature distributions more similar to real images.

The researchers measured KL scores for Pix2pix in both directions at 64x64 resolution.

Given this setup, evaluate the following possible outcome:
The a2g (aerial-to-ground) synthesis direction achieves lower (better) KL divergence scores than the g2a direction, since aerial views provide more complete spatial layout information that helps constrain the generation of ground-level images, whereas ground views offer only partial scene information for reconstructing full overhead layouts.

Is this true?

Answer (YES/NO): YES